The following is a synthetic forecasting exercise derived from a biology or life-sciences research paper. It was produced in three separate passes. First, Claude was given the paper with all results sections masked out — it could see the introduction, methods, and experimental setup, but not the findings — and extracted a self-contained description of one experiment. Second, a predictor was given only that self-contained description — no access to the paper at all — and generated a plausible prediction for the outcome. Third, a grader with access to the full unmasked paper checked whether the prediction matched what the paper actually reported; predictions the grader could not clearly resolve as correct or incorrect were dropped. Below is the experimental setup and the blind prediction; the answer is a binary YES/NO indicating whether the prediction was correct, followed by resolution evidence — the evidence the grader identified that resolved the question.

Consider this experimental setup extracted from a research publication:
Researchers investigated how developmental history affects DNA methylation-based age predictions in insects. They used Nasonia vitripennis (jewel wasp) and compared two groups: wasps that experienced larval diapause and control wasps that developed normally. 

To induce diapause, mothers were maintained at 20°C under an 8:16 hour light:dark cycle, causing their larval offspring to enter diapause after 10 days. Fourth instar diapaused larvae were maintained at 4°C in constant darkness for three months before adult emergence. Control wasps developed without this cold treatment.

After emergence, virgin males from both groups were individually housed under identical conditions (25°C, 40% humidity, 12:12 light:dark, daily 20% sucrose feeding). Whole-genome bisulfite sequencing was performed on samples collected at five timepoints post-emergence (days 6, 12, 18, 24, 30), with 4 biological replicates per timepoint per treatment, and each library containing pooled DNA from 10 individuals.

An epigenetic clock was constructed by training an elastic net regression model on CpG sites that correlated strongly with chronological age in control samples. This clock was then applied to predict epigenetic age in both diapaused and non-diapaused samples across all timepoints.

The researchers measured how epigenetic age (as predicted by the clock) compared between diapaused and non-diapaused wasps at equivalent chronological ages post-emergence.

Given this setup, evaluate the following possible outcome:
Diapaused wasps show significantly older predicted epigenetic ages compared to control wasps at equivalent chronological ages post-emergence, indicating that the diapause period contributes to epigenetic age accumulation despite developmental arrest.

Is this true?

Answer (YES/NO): NO